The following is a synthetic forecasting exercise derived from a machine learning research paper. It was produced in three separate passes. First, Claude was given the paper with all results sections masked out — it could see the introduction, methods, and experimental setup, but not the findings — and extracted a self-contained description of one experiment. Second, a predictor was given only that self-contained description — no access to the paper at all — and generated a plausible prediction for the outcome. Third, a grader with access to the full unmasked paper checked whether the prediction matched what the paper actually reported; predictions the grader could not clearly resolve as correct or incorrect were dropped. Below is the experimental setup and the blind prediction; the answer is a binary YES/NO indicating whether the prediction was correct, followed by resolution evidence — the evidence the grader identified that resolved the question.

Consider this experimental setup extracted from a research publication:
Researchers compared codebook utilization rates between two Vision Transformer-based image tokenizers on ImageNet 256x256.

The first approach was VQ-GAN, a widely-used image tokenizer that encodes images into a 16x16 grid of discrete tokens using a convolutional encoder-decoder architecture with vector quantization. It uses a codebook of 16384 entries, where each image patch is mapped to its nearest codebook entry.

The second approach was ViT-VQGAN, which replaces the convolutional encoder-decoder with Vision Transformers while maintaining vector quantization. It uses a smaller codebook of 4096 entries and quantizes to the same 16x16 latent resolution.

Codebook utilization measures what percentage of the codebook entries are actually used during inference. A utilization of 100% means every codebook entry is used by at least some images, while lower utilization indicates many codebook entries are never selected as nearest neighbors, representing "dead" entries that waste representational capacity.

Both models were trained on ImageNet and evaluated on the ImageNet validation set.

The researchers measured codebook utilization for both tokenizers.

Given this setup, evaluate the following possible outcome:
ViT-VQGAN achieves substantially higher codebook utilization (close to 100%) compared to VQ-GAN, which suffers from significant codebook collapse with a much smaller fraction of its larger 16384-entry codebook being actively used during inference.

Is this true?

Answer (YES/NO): YES